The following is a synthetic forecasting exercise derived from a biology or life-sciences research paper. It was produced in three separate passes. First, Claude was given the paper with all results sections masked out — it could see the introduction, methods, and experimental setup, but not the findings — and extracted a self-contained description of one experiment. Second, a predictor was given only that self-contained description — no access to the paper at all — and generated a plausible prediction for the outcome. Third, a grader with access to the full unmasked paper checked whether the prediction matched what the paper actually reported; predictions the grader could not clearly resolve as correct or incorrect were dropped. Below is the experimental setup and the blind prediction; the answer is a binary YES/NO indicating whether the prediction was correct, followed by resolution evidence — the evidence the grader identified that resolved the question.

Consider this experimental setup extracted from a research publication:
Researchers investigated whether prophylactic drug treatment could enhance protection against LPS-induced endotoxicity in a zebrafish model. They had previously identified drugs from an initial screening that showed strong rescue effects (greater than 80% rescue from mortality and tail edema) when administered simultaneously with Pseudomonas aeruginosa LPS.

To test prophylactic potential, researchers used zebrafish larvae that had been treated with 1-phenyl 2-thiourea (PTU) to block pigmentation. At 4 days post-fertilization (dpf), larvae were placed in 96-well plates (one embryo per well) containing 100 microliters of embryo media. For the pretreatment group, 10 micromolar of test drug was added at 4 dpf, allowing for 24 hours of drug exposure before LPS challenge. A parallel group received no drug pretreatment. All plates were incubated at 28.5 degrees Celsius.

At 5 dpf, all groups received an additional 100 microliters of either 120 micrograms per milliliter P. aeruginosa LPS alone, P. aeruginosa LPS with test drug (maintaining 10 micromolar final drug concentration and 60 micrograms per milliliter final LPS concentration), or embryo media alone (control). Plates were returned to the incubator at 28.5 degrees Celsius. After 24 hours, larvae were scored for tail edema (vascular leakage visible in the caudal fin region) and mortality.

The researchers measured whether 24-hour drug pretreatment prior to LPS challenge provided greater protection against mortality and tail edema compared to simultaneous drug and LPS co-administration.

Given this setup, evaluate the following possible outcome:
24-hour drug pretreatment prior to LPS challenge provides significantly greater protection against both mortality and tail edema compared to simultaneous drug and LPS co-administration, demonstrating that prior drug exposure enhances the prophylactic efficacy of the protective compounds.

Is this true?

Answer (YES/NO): NO